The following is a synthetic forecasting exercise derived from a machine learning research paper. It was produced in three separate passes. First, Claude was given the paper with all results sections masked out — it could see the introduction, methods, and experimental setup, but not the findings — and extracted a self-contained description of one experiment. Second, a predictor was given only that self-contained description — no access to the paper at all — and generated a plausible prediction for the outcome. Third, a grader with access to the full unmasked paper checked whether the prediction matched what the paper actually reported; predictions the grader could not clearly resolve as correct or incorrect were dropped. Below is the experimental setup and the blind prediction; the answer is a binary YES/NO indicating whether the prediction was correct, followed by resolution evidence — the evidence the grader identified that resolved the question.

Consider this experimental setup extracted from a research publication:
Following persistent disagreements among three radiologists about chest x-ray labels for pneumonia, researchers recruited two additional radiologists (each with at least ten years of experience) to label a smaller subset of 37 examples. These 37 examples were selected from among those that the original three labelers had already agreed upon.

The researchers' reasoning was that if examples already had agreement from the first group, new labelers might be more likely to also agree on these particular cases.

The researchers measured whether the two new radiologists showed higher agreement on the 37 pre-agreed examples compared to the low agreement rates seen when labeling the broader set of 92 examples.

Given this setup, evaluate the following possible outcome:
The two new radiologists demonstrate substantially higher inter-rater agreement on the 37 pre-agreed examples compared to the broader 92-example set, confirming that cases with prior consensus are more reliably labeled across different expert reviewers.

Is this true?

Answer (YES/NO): YES